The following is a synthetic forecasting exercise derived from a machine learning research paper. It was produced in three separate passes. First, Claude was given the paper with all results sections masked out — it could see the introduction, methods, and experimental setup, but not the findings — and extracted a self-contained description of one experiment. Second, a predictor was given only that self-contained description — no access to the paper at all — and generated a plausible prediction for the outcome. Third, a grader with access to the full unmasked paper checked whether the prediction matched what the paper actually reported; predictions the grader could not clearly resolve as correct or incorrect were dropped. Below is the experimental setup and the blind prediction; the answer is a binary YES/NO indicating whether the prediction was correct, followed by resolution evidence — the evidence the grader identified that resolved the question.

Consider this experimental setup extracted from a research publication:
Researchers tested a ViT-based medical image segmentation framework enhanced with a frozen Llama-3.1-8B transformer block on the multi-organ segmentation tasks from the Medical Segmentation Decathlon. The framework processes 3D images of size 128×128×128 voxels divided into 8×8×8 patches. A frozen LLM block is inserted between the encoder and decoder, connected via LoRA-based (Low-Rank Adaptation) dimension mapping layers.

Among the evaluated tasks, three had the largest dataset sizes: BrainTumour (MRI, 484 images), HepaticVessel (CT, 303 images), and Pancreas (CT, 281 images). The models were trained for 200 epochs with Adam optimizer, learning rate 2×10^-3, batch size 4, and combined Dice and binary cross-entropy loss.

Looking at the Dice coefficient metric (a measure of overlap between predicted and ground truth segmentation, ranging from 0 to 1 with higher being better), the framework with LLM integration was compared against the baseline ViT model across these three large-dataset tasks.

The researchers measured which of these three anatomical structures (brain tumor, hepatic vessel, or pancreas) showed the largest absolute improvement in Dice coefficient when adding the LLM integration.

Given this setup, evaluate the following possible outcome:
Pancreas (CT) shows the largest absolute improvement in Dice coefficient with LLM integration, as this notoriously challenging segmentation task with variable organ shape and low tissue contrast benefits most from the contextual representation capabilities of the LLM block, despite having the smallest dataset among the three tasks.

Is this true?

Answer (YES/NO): NO